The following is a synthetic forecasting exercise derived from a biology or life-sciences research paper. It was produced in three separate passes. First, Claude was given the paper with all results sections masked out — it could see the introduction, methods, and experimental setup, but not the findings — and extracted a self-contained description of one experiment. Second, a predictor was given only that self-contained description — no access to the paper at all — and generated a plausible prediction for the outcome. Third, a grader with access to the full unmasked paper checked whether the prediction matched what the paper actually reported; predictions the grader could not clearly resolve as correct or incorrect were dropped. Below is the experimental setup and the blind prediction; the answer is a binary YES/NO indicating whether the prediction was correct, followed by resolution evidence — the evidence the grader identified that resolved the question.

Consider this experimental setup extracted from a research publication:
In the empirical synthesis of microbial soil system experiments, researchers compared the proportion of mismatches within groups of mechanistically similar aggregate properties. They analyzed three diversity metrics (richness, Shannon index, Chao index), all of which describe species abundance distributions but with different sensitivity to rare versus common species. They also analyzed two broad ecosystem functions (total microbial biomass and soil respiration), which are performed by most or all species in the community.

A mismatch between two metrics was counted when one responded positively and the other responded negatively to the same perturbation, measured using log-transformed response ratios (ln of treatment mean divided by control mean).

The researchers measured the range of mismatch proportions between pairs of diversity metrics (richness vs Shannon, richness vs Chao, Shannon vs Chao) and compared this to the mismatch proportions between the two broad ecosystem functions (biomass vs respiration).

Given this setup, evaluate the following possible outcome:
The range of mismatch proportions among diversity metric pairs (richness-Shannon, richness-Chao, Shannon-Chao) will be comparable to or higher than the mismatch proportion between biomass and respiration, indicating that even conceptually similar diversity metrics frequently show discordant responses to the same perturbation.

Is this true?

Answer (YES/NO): NO